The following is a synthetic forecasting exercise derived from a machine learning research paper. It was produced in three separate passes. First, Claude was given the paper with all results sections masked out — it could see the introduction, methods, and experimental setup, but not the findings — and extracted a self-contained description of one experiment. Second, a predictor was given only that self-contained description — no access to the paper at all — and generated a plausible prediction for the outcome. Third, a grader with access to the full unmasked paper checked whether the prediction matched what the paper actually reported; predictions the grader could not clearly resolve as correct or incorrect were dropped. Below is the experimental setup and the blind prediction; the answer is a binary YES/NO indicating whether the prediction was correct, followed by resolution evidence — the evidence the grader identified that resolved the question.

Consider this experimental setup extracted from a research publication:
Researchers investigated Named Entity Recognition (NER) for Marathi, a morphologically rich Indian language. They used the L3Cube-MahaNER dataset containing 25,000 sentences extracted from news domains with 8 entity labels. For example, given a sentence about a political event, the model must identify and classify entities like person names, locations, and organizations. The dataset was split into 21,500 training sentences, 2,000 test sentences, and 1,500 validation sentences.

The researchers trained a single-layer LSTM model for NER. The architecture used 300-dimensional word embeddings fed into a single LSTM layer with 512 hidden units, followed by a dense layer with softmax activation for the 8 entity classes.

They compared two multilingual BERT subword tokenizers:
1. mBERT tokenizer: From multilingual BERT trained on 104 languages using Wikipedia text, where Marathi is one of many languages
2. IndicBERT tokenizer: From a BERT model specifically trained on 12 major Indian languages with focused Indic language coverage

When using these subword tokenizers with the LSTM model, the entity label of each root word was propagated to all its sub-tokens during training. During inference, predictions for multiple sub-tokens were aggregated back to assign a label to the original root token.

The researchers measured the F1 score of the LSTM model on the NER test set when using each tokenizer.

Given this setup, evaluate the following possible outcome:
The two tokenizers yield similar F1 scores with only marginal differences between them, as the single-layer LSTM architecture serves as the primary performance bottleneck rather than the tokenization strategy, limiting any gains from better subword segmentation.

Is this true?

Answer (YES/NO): NO